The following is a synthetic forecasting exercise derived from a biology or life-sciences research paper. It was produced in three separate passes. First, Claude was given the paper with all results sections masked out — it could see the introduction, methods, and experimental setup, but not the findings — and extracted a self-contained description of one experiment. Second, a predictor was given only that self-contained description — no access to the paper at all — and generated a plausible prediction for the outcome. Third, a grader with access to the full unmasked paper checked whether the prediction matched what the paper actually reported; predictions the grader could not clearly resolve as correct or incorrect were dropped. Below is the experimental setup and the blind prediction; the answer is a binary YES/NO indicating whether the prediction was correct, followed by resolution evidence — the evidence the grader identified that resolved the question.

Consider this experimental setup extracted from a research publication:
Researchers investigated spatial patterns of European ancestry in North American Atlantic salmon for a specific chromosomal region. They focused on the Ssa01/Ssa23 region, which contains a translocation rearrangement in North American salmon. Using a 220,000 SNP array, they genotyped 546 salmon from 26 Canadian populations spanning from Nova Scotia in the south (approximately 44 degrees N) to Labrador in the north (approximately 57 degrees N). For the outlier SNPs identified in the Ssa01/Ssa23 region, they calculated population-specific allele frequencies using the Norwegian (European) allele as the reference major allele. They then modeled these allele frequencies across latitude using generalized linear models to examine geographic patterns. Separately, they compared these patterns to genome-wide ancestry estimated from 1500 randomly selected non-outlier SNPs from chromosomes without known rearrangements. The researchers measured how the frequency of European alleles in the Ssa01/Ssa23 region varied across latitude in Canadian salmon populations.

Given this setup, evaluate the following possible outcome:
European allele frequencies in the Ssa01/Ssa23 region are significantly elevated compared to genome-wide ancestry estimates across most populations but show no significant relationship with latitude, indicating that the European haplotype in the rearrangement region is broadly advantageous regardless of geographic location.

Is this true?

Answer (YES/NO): NO